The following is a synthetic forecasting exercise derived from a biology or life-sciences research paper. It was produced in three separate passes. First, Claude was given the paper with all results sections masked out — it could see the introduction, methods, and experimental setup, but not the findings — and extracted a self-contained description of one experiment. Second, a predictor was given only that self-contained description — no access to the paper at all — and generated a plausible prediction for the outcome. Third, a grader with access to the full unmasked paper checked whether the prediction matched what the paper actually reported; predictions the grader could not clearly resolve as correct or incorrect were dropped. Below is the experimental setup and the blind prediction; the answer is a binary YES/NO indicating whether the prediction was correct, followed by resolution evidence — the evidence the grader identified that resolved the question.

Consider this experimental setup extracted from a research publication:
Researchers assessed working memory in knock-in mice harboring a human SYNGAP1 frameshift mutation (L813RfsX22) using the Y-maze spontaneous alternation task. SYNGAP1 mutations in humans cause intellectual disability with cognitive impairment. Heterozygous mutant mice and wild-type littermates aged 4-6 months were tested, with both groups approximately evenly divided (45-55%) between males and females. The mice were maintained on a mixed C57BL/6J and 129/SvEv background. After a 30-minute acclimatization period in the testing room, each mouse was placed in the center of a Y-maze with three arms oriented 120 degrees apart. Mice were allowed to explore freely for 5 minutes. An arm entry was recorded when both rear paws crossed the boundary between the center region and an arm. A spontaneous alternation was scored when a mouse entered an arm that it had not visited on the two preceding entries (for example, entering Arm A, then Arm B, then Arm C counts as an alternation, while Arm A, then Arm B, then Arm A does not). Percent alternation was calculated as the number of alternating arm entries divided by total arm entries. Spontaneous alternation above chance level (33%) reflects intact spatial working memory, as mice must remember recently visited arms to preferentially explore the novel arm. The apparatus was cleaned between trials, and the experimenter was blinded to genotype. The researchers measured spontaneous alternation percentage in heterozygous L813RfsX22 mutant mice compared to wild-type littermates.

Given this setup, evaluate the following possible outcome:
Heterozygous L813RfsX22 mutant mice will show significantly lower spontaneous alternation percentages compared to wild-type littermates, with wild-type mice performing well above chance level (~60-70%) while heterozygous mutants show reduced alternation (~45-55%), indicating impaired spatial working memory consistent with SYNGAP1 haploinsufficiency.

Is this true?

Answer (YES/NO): YES